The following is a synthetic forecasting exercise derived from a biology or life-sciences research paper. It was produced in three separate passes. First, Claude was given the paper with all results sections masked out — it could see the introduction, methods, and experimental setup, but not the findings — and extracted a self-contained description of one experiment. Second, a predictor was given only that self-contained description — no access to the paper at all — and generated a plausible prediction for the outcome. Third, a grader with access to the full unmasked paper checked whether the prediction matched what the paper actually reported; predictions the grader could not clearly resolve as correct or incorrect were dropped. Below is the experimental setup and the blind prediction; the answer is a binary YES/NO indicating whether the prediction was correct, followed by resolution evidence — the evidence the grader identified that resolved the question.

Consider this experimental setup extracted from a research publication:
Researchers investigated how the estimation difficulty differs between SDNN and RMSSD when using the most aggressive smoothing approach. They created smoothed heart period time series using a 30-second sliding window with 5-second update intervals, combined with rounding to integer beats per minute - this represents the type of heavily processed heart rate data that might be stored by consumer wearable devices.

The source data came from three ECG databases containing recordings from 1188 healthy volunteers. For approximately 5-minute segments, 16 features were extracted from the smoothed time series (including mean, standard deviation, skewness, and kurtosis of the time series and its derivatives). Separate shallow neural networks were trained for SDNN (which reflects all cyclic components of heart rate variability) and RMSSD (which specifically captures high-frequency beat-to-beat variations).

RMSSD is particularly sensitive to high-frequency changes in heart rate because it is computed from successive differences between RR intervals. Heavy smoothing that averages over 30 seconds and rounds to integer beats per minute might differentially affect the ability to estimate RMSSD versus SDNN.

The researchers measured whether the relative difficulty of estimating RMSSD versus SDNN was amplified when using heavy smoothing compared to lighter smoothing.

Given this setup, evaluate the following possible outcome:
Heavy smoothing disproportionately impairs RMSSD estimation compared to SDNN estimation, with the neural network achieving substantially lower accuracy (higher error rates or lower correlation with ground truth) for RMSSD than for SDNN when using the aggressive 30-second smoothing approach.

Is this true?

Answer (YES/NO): YES